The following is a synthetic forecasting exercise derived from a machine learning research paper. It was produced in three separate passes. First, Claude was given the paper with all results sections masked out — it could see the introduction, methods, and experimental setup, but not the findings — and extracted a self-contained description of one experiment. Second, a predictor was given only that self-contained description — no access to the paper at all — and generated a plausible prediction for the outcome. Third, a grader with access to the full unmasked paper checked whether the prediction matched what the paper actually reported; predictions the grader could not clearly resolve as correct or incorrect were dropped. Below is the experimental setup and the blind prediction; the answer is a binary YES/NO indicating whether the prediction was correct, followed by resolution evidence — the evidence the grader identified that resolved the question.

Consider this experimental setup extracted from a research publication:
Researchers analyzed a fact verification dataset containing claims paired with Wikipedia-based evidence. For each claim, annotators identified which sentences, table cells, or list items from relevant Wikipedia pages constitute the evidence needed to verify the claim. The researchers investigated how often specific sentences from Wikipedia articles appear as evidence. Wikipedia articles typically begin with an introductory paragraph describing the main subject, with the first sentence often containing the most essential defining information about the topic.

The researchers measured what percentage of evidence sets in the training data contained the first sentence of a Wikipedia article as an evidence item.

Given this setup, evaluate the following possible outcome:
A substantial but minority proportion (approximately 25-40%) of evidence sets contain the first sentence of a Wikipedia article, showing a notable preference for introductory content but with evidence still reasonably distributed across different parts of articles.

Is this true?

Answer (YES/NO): YES